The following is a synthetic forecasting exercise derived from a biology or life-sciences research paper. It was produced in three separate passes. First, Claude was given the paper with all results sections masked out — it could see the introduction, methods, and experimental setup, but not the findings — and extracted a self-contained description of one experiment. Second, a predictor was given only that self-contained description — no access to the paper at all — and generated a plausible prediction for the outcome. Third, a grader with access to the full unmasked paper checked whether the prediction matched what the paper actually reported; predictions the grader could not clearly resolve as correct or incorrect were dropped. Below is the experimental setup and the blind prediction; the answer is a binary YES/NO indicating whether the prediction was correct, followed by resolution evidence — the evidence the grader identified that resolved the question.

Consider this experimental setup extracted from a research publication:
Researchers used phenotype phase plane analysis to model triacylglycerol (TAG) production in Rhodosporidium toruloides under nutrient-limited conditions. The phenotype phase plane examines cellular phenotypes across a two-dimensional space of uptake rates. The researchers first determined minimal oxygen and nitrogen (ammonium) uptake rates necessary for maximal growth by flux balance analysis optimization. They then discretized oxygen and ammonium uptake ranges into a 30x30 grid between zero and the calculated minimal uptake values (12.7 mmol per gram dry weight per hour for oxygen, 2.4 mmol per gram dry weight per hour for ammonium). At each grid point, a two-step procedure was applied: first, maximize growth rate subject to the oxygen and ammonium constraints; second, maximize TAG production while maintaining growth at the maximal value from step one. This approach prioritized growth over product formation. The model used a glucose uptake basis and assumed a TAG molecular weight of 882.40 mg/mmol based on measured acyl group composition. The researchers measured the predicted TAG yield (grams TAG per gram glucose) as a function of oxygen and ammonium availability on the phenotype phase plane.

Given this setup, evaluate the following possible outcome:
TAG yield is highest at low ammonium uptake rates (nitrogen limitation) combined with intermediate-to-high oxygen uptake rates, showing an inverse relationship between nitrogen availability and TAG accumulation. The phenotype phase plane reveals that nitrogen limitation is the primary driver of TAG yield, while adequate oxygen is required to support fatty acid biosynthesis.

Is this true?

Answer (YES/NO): YES